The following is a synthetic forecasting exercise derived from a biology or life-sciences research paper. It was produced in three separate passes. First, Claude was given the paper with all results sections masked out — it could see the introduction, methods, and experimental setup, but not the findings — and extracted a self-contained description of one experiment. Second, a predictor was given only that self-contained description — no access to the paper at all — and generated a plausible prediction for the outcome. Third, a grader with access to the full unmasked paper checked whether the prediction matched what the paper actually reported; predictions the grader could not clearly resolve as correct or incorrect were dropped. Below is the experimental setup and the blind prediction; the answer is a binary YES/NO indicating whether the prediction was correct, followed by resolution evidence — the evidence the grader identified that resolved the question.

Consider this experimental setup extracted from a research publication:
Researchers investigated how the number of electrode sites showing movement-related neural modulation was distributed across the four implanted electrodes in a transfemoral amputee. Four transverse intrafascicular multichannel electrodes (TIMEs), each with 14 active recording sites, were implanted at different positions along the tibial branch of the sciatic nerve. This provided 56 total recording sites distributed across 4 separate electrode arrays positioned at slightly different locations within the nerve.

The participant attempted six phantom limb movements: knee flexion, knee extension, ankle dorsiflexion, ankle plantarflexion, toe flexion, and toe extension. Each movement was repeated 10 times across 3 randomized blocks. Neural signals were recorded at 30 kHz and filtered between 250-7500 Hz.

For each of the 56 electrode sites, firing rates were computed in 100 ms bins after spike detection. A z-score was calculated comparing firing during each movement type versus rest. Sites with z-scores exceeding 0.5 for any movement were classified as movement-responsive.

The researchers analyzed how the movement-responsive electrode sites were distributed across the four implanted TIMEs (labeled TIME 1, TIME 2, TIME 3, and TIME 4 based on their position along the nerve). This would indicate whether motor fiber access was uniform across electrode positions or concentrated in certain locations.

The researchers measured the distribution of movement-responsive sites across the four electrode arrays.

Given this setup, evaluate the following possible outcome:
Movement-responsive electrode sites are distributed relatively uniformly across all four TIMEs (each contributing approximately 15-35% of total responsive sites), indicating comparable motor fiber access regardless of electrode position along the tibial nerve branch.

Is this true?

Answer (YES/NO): YES